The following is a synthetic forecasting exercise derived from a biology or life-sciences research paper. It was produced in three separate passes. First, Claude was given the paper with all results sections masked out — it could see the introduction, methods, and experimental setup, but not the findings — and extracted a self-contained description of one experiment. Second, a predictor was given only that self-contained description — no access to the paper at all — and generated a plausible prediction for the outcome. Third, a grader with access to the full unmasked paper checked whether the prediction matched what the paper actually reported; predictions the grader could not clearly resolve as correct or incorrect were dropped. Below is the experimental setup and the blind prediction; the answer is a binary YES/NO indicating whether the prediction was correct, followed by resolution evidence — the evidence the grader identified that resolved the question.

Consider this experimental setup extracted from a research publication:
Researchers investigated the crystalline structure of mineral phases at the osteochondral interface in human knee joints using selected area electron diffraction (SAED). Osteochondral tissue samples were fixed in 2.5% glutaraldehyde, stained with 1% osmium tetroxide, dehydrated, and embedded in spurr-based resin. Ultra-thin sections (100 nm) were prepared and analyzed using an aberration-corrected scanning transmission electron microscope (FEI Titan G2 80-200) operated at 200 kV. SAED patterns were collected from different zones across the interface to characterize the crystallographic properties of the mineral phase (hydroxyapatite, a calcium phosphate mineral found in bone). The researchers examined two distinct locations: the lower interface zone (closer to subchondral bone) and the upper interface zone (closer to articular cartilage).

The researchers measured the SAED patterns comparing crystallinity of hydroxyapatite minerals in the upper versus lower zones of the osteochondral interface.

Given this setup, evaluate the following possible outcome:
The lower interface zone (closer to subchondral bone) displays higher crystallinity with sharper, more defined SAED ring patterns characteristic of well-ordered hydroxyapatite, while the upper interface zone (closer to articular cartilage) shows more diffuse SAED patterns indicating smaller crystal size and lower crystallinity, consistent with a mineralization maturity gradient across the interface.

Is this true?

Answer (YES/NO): YES